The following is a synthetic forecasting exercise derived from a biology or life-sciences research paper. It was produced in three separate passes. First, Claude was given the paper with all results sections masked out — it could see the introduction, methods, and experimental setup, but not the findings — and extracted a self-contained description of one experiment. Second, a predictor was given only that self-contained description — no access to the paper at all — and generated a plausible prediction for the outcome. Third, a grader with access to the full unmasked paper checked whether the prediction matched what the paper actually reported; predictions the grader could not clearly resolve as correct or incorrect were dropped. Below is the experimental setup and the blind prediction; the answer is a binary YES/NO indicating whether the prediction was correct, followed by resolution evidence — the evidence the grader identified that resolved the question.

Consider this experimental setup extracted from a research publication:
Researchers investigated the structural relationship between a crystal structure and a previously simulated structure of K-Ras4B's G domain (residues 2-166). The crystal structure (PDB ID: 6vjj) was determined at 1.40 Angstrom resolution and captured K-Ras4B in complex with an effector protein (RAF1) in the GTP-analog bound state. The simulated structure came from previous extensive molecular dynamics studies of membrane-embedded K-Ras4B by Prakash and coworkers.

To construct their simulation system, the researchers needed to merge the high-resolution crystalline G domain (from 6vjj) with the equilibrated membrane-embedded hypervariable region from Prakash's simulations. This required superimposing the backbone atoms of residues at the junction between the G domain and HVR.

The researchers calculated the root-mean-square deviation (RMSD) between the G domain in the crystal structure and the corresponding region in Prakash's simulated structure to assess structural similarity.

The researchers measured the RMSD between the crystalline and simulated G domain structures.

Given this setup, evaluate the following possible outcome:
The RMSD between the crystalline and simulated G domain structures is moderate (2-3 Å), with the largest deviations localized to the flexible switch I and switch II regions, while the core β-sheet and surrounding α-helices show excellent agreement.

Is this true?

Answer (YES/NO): NO